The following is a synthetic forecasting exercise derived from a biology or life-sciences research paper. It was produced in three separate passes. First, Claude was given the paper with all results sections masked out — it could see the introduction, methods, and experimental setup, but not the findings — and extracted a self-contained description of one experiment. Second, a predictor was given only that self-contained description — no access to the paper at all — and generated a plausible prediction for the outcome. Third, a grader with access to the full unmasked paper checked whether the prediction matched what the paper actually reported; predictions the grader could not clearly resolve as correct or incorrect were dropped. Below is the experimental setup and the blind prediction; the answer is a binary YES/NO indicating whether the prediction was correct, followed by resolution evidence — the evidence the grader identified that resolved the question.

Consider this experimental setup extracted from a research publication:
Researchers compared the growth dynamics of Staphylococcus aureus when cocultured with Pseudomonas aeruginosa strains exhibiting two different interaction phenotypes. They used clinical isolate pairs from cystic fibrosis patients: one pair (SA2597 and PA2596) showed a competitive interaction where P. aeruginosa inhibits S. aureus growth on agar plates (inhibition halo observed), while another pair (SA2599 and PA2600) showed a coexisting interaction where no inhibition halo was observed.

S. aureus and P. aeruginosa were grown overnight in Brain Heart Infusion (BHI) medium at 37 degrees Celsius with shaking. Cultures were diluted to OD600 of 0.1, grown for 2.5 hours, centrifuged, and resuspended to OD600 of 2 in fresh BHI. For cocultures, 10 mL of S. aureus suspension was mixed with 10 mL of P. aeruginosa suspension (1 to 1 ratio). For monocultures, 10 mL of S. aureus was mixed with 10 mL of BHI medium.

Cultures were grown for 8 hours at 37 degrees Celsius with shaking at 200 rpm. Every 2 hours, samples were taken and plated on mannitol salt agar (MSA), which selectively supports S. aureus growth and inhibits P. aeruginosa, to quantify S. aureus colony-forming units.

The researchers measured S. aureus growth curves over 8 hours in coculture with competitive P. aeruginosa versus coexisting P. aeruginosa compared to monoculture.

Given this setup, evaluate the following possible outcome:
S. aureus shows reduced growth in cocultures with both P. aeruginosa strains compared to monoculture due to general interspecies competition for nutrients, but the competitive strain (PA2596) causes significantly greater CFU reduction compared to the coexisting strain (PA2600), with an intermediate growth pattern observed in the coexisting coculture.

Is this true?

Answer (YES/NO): NO